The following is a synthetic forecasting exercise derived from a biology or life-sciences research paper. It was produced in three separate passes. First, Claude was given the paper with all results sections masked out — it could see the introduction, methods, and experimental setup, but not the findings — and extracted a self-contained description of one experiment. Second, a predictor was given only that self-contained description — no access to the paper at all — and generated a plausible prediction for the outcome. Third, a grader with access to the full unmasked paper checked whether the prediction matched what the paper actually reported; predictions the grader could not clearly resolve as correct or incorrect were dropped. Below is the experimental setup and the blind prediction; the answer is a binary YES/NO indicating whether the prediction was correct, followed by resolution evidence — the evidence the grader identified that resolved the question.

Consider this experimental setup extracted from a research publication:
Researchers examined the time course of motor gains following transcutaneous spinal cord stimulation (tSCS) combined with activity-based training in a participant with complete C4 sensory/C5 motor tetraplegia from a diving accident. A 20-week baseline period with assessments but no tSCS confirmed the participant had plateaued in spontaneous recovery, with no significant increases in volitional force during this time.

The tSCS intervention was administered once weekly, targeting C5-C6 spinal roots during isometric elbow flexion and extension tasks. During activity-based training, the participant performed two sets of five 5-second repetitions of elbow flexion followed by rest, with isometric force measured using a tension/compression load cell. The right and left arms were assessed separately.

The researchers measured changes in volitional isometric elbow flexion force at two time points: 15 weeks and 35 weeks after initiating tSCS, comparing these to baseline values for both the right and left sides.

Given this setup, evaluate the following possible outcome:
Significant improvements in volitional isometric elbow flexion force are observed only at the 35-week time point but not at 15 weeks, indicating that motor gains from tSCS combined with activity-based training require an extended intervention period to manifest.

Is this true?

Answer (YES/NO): NO